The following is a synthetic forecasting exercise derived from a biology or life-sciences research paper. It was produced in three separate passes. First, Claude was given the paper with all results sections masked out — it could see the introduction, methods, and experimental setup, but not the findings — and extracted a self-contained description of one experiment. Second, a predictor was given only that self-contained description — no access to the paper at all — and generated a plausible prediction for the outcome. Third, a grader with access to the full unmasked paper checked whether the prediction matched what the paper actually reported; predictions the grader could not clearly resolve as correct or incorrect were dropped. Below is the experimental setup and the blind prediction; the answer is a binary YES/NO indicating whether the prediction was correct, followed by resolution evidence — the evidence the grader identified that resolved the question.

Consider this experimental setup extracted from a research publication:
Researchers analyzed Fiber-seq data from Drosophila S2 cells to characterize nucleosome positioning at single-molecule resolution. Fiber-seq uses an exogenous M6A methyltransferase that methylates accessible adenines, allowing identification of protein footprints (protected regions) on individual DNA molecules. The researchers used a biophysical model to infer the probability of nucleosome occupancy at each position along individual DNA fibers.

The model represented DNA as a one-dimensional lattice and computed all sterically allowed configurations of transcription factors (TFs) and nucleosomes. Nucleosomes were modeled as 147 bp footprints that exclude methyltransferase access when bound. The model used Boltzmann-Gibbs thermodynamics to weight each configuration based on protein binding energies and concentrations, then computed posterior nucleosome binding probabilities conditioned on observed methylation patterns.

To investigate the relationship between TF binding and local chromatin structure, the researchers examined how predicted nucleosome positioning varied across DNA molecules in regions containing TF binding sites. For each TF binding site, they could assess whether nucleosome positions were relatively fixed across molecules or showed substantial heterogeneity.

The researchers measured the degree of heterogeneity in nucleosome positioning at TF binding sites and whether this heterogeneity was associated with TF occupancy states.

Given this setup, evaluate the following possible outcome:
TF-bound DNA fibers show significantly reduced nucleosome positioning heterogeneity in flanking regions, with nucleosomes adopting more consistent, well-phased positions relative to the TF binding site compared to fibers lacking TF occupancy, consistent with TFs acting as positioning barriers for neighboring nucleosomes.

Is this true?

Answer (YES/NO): YES